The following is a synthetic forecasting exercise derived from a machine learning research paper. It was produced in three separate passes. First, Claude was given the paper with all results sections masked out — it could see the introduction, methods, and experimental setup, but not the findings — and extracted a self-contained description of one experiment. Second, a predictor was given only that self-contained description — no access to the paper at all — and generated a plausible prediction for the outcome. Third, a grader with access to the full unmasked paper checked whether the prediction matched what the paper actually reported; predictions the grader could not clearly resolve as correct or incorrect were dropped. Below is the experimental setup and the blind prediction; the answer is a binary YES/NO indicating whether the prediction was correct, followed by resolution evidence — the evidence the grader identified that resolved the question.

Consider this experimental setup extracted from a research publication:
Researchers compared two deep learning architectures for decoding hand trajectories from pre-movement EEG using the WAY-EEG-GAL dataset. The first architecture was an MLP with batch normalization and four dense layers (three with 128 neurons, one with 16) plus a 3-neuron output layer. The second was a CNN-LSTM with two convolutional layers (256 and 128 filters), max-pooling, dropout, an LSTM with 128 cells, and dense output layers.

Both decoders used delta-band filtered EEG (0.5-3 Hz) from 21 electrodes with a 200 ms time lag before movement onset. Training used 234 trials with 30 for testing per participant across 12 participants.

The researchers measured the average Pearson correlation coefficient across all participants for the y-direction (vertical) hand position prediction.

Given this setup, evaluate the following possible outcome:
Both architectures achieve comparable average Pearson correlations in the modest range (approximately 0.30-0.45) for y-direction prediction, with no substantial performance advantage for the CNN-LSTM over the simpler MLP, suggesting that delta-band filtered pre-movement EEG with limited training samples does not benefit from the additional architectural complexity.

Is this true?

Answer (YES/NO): NO